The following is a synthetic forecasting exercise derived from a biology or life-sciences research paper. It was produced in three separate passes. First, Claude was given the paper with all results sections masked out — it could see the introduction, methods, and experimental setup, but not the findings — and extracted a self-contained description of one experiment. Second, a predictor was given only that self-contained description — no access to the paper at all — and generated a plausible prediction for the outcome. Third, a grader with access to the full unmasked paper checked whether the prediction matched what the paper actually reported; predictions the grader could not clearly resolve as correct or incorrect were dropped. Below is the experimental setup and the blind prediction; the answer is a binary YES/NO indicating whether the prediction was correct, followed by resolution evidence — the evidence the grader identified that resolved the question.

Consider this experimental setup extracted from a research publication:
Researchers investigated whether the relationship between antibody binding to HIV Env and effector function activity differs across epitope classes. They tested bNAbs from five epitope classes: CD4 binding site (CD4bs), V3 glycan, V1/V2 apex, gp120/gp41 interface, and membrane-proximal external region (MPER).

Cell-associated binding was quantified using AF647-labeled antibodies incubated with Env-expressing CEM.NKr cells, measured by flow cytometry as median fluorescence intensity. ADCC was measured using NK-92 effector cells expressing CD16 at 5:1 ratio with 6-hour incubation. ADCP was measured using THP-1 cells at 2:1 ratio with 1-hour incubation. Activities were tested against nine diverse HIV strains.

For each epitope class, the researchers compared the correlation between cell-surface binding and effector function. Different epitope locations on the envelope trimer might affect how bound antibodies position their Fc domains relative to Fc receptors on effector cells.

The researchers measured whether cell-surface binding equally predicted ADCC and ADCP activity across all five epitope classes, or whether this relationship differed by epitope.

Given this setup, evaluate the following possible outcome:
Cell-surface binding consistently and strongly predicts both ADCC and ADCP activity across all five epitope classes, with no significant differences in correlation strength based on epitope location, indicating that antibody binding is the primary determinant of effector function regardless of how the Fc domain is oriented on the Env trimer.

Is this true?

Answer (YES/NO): NO